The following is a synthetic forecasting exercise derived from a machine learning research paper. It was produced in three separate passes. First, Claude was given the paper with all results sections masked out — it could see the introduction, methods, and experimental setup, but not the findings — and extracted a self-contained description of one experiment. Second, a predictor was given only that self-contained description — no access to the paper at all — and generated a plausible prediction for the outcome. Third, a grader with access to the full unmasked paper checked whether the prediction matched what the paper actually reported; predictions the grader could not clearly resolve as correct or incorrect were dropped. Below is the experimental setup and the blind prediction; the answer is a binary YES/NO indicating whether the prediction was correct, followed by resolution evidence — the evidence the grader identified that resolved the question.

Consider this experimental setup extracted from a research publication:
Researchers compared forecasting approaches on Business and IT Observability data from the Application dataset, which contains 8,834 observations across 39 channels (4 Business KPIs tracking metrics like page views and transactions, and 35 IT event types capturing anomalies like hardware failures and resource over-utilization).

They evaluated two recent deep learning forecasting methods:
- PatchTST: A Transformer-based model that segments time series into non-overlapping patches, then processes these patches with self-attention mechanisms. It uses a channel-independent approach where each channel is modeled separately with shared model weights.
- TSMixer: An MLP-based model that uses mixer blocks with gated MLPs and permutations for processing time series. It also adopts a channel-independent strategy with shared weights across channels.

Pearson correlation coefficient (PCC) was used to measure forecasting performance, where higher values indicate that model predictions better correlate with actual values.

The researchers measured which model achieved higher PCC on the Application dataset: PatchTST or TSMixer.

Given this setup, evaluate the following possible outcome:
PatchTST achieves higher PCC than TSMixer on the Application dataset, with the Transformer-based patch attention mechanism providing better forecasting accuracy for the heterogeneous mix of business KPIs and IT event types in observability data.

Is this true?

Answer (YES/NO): NO